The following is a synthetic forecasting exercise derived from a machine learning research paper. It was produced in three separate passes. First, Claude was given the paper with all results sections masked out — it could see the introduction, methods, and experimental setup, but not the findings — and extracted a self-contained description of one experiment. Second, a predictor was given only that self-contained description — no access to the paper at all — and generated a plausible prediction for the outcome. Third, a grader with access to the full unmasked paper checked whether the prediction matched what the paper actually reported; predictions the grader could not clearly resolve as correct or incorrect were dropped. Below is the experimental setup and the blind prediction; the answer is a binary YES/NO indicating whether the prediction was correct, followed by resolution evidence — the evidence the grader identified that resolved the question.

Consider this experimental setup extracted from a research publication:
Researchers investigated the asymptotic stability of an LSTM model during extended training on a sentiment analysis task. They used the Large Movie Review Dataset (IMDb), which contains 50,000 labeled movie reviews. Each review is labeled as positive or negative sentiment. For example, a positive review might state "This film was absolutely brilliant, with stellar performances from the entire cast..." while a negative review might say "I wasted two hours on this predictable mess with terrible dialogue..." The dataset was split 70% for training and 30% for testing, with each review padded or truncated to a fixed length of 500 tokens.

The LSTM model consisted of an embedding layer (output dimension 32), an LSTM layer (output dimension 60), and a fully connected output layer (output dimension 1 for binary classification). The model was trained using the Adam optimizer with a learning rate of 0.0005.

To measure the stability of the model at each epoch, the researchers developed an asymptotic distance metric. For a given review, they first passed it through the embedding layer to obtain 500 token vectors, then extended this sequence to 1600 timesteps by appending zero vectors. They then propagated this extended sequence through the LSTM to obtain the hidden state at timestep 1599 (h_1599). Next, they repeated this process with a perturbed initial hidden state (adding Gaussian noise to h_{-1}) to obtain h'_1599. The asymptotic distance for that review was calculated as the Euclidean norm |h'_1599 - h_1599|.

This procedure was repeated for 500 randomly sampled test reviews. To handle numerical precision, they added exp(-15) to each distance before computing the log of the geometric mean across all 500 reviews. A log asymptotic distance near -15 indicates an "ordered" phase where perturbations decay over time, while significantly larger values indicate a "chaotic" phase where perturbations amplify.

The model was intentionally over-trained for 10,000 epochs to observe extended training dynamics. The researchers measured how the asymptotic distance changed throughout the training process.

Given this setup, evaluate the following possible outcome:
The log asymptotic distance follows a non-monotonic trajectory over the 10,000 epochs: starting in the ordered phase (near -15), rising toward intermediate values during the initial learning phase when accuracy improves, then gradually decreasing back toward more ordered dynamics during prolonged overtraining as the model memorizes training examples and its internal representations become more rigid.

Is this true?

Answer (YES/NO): NO